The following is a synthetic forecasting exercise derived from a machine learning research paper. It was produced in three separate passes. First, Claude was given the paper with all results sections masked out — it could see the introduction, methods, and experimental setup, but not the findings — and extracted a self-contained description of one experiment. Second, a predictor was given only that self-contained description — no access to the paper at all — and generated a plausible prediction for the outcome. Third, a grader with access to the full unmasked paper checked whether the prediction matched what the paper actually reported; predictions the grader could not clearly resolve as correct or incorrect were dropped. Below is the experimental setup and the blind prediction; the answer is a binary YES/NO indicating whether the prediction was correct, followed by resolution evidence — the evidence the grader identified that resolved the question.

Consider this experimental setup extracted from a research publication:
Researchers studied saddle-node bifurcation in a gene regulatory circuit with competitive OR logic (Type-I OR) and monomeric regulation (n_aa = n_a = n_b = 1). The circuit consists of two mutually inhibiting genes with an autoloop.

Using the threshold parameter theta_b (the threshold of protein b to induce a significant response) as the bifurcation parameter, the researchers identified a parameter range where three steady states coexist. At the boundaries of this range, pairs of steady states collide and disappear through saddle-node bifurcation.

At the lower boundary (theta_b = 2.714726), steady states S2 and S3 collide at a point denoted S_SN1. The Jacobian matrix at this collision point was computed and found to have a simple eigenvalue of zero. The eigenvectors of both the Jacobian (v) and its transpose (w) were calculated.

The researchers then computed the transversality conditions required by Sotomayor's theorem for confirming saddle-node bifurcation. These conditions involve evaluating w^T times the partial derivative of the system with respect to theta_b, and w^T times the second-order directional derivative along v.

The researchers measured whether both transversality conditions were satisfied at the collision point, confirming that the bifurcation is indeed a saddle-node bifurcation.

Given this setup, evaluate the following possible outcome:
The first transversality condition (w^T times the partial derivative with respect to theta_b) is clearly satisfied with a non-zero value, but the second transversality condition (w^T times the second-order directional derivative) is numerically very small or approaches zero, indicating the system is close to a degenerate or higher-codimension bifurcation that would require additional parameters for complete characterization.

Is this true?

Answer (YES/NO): NO